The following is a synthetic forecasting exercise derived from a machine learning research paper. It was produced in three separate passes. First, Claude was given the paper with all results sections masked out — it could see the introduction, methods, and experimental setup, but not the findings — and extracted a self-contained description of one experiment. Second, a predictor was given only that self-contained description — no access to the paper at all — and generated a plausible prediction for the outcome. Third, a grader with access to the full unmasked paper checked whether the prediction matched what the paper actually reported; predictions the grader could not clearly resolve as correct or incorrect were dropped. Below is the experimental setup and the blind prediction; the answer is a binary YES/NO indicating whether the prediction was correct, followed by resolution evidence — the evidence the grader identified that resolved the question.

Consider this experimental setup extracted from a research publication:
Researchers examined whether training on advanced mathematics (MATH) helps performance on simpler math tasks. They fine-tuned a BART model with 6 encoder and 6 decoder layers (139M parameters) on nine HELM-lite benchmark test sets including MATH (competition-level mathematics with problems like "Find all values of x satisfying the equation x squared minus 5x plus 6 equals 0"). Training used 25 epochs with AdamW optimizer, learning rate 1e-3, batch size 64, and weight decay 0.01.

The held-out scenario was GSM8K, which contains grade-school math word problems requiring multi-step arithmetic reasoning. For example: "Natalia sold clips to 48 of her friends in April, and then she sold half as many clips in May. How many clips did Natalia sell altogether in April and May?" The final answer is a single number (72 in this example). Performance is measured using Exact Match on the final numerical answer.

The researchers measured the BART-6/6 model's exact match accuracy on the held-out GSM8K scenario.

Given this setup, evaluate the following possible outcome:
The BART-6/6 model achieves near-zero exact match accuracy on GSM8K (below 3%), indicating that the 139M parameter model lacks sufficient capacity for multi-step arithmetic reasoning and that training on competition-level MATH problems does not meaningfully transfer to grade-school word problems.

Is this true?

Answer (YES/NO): YES